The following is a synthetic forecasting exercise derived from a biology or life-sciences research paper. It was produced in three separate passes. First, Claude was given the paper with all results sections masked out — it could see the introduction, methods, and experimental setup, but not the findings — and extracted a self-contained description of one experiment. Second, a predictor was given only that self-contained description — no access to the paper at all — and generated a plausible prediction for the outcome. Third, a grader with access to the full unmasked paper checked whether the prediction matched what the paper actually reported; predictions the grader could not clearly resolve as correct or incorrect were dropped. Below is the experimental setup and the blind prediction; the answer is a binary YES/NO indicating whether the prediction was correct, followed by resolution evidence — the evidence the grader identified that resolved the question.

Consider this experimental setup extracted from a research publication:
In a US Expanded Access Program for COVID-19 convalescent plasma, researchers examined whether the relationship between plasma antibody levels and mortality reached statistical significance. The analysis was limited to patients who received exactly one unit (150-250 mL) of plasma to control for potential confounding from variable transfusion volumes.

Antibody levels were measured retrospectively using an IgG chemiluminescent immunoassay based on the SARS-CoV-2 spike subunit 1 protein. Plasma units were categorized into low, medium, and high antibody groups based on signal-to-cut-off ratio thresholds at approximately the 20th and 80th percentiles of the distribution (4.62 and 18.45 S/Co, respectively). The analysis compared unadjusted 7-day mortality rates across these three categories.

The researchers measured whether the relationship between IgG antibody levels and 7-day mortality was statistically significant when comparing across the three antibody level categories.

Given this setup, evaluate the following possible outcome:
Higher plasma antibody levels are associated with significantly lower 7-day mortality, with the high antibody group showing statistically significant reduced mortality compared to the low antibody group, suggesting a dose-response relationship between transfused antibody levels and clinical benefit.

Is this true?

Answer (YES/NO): YES